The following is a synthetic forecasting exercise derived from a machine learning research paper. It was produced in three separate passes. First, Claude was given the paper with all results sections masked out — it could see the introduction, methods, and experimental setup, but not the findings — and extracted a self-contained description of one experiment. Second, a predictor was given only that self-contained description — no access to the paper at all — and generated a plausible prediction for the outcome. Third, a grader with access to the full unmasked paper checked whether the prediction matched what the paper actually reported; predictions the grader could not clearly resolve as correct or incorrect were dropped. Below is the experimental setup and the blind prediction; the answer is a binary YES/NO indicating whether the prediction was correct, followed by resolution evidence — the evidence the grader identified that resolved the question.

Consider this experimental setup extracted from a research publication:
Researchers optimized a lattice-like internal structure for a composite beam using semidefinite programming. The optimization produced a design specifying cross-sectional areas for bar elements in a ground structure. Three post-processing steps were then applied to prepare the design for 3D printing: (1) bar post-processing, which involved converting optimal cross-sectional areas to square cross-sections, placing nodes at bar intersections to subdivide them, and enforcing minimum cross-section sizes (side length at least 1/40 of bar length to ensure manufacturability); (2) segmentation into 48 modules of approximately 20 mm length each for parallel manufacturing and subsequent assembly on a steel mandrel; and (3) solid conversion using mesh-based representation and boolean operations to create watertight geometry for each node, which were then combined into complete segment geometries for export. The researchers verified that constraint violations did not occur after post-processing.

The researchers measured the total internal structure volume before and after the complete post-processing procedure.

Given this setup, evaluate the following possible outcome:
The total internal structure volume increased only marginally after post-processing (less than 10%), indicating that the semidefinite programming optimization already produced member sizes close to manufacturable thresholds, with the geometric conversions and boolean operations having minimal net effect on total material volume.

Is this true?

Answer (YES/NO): YES